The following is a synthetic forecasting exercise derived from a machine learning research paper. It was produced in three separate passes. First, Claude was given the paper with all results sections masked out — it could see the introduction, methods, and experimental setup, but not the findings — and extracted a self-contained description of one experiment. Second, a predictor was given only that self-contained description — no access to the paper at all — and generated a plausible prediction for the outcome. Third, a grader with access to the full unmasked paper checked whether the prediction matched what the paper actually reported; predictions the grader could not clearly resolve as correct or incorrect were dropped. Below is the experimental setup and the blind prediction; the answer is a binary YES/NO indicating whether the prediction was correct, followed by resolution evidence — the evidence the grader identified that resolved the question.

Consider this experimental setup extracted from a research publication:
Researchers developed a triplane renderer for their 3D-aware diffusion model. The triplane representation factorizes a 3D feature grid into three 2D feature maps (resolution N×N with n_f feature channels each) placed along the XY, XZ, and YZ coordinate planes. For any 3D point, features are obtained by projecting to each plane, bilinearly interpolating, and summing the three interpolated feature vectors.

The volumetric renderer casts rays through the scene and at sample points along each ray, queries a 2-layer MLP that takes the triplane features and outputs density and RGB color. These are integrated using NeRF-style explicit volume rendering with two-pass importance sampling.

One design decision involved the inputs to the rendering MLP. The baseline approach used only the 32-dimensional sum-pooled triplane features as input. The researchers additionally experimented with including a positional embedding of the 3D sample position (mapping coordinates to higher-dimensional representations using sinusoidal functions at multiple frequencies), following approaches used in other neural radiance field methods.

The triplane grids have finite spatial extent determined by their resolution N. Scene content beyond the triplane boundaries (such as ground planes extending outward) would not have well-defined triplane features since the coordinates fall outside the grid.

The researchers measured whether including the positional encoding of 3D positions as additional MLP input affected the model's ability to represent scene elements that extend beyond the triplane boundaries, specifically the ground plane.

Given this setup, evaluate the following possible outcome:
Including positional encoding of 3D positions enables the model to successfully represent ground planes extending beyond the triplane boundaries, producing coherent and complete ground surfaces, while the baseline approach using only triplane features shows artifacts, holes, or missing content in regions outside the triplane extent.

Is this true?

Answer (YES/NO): YES